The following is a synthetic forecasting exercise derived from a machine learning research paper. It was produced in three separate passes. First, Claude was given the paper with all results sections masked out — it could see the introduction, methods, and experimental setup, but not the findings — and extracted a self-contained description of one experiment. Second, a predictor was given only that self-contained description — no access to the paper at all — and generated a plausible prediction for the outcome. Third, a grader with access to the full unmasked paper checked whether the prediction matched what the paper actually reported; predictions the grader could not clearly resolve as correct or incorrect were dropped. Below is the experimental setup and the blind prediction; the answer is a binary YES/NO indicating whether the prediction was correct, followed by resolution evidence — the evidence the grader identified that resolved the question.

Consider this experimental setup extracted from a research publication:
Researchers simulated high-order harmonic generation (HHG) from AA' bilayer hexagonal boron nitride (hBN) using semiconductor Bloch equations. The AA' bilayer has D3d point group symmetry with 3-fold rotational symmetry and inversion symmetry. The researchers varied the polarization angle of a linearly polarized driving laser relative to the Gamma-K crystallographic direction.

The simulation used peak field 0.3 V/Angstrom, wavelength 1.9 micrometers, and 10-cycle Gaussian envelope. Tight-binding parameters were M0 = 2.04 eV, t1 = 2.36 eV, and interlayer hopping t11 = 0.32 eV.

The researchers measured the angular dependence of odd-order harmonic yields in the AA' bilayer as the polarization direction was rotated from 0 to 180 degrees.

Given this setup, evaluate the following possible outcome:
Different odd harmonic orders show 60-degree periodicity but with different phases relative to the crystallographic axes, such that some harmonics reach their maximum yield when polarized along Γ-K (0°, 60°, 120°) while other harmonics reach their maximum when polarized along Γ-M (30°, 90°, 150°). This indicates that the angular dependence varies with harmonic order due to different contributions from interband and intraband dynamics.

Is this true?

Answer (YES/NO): YES